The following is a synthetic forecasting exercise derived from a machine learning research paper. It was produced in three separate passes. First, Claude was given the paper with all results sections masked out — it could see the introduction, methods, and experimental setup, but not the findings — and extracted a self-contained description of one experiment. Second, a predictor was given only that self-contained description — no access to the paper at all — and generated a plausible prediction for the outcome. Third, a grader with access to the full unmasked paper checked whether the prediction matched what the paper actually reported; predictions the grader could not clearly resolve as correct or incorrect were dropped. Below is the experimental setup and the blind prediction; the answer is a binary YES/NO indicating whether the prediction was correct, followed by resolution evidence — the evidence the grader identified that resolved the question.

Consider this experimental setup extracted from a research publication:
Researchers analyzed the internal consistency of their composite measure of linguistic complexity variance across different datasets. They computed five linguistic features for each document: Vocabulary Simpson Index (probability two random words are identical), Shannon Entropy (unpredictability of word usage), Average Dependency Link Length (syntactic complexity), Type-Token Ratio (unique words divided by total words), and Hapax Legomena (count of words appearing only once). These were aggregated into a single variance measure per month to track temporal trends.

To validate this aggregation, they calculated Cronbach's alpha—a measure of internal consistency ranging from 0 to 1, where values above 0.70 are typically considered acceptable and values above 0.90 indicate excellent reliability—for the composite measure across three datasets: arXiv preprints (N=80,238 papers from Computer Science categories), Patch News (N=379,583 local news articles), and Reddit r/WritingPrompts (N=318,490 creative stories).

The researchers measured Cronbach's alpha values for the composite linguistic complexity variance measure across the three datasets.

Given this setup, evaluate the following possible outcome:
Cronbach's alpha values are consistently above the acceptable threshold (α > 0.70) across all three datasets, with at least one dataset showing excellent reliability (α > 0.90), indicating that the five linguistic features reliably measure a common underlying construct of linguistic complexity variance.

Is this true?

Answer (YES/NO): YES